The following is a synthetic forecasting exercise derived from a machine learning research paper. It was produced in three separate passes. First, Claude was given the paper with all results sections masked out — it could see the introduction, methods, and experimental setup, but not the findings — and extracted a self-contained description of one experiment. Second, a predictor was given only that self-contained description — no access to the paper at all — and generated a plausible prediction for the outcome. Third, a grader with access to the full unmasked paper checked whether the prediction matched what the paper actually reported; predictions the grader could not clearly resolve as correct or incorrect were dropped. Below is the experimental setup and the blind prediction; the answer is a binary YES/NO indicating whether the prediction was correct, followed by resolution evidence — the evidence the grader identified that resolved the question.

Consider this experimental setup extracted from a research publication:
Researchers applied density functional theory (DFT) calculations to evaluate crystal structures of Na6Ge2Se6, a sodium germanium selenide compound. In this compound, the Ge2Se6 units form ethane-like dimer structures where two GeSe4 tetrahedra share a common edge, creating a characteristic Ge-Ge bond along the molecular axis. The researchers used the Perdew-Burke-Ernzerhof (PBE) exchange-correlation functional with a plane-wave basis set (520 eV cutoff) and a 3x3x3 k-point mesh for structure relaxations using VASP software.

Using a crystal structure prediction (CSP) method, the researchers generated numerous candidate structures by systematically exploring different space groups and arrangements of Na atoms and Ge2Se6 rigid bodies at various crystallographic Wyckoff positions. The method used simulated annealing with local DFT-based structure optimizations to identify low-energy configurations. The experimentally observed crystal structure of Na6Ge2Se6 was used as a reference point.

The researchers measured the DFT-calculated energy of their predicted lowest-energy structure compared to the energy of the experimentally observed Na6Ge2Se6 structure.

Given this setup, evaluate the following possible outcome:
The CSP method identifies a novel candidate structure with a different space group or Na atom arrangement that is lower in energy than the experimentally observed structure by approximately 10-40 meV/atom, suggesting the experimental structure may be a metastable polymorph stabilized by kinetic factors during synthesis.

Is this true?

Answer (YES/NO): YES